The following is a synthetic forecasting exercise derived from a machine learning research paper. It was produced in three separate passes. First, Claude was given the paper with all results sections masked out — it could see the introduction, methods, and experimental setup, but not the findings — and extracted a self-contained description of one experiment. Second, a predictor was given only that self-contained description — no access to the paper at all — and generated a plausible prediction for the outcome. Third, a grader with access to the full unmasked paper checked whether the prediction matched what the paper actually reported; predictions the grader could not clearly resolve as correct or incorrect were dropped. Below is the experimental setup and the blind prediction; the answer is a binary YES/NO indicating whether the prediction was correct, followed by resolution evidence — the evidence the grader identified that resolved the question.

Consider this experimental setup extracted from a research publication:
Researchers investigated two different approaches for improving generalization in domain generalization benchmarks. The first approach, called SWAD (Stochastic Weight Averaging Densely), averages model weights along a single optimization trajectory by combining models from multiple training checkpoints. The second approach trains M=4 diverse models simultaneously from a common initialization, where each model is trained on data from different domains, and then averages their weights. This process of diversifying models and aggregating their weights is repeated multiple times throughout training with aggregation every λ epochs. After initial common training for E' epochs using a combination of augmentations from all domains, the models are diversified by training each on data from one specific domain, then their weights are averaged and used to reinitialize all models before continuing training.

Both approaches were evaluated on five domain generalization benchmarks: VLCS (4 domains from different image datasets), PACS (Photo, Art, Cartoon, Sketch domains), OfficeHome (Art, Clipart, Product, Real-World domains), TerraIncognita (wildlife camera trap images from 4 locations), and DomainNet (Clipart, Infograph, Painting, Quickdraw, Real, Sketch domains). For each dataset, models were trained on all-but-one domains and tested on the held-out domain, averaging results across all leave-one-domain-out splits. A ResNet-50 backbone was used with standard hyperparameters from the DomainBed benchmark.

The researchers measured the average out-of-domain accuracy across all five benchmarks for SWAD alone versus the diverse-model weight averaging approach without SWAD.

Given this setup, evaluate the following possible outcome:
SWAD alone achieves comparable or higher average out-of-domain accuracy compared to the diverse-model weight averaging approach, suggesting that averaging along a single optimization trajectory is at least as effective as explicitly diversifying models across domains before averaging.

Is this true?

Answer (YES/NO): YES